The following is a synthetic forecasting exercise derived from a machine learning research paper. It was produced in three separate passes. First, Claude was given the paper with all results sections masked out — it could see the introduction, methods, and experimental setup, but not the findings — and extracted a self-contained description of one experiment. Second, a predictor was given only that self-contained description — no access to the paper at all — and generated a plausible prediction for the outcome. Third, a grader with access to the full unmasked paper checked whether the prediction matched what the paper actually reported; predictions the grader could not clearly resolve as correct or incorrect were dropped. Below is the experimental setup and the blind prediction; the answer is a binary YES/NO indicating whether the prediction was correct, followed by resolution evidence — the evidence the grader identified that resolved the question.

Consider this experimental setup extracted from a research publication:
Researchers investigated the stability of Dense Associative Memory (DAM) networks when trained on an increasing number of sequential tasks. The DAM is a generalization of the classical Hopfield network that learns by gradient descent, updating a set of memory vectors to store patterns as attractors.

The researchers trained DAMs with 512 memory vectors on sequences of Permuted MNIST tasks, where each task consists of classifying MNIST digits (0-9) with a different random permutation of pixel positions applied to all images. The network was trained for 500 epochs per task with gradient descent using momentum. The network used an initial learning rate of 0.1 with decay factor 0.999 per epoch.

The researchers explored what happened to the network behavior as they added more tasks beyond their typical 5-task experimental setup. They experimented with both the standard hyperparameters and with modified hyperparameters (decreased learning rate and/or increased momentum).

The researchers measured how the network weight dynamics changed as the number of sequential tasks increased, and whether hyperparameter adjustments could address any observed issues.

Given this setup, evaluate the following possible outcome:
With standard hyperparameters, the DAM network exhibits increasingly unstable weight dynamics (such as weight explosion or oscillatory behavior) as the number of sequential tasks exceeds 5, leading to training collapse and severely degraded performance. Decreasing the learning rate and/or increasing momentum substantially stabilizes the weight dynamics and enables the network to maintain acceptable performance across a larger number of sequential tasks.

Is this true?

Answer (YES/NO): NO